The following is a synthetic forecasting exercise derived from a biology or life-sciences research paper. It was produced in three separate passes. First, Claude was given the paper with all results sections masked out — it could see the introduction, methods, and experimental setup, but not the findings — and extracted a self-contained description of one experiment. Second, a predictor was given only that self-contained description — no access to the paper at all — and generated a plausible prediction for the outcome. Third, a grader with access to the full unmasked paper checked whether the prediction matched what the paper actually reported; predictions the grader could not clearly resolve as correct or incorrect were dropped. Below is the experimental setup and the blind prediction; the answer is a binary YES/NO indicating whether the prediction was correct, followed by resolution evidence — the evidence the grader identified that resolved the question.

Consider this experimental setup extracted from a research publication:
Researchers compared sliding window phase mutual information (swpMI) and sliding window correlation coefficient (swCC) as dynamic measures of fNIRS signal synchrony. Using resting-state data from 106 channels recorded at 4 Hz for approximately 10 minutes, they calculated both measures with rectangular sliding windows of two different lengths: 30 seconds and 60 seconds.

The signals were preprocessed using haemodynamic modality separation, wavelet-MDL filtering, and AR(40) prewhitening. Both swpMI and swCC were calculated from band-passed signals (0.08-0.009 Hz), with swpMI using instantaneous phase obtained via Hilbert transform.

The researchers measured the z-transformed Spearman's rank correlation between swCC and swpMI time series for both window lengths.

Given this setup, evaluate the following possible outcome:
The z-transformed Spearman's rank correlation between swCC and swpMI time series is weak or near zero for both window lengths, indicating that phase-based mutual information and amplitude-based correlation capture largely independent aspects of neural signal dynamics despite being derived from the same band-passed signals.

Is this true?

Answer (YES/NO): NO